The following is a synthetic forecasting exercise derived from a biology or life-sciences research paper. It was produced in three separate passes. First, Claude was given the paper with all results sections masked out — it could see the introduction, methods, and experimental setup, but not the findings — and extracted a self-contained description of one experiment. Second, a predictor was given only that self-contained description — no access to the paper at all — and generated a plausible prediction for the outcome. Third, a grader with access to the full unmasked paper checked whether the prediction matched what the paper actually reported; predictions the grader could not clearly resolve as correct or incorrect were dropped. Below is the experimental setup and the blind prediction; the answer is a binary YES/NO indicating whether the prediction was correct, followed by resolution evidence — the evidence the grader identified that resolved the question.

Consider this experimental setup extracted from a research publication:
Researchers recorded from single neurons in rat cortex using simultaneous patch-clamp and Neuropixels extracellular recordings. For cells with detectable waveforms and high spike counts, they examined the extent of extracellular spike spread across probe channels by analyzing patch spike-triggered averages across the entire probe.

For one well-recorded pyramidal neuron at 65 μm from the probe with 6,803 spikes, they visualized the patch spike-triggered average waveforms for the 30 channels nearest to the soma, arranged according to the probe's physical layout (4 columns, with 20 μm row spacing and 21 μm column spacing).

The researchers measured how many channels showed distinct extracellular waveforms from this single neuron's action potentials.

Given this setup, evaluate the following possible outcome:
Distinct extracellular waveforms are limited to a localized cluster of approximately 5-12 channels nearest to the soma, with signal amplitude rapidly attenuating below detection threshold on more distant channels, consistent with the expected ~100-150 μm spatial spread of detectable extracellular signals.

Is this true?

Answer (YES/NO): NO